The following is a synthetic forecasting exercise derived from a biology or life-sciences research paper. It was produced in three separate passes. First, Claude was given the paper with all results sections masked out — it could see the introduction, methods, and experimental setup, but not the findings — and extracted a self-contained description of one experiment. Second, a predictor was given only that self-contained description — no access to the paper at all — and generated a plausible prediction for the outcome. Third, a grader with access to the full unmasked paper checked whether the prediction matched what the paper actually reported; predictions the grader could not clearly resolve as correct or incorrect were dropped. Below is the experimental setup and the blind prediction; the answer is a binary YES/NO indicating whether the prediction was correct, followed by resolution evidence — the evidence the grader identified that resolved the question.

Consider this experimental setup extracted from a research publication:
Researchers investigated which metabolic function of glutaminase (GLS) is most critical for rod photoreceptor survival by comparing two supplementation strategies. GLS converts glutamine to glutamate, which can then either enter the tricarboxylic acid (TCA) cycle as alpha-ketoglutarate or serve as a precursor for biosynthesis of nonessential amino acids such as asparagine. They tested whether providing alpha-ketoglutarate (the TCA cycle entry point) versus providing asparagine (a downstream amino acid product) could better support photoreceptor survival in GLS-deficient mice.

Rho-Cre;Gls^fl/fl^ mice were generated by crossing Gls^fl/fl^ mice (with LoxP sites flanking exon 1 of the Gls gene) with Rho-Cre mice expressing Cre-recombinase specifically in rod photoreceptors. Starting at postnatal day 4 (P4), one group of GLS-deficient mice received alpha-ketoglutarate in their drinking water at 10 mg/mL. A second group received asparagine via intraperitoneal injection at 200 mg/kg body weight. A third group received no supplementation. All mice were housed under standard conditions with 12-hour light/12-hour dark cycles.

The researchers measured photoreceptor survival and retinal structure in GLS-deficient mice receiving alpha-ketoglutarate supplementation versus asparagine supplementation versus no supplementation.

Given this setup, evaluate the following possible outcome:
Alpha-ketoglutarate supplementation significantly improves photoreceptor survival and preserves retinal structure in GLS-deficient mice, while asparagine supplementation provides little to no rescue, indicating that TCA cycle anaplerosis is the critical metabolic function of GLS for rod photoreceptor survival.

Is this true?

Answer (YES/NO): NO